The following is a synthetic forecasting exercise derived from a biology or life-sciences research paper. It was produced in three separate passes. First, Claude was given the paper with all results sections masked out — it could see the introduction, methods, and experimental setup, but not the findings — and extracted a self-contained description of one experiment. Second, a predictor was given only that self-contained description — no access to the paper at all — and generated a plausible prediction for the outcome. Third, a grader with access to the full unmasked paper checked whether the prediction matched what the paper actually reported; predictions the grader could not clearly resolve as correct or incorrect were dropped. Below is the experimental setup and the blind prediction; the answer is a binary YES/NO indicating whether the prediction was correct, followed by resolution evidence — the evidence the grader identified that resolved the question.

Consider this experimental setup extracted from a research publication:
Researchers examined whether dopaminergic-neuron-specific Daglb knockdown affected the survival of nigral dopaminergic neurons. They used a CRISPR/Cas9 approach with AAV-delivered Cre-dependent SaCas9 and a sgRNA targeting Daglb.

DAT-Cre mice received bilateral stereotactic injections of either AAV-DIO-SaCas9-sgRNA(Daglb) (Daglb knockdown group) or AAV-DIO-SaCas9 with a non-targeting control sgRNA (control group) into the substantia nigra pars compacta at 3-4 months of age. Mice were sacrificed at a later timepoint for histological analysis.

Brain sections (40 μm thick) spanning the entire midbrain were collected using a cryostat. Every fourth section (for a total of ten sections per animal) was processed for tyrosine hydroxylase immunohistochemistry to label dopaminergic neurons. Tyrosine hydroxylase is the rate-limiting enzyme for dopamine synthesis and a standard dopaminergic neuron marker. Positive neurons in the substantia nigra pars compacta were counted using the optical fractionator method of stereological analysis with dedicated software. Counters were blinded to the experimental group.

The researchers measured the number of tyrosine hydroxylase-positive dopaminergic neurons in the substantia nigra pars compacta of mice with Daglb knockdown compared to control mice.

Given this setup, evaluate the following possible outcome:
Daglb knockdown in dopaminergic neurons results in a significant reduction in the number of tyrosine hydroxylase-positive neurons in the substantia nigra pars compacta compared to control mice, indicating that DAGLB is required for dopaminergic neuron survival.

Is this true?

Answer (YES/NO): NO